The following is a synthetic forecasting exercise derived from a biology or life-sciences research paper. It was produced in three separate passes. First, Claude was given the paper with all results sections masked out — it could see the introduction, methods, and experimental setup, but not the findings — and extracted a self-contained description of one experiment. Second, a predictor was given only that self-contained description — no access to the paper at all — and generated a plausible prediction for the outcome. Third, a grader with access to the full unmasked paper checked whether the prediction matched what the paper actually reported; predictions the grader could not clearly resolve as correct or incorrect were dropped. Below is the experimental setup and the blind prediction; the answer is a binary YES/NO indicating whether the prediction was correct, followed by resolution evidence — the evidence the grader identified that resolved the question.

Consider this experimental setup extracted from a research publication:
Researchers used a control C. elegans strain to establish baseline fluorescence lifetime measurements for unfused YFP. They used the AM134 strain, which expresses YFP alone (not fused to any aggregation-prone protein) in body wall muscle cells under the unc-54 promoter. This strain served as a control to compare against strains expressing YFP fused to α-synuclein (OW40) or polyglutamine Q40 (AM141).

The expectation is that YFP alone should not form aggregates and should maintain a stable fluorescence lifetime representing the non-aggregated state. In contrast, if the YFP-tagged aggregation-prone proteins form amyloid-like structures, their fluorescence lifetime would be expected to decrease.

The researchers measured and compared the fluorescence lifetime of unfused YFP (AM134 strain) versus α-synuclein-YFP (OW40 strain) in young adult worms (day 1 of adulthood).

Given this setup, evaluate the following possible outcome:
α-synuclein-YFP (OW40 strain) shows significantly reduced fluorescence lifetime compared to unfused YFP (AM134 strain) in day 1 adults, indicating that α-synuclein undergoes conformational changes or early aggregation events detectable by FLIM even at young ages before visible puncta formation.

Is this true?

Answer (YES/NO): NO